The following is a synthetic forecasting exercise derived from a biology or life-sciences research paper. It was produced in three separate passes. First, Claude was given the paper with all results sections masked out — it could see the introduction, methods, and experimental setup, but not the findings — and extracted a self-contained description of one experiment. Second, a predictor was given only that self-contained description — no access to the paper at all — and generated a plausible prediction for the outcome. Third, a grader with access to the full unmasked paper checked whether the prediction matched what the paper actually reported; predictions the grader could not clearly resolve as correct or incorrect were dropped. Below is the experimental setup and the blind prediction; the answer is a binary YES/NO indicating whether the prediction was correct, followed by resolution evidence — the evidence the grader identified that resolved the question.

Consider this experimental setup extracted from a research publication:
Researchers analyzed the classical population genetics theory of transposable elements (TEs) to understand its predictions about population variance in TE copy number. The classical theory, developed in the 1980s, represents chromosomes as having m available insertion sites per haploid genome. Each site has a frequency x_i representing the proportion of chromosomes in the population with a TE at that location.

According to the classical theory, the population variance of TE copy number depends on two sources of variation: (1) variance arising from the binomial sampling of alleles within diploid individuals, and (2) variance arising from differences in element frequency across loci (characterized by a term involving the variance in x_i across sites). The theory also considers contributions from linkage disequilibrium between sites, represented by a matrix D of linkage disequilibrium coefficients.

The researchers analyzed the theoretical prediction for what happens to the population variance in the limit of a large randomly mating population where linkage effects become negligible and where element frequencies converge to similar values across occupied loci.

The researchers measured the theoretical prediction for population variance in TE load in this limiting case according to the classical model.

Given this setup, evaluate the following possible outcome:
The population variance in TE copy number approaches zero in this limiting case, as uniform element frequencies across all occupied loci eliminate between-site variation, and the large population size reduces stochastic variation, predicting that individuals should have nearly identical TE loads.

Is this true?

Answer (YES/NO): NO